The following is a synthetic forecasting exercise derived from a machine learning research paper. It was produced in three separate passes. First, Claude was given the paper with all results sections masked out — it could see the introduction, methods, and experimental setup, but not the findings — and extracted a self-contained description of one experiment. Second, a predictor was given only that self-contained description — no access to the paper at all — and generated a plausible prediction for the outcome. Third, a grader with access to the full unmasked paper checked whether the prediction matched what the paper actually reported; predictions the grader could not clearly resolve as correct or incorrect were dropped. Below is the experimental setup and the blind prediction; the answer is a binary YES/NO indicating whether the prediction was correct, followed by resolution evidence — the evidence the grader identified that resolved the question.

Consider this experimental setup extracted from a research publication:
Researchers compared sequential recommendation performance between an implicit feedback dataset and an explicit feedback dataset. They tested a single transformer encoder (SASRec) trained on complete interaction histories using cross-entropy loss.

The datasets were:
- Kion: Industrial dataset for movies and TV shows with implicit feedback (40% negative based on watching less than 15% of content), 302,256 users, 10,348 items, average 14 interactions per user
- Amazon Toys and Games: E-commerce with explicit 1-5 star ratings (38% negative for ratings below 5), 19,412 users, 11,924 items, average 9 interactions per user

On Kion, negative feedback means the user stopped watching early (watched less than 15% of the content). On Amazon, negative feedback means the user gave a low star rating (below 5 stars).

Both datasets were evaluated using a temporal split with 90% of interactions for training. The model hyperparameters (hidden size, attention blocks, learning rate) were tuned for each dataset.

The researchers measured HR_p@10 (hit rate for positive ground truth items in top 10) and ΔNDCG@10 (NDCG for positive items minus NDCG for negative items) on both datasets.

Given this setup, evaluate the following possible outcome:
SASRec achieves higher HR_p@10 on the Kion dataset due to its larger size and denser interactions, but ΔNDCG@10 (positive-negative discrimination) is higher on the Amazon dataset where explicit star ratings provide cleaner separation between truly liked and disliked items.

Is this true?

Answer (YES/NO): NO